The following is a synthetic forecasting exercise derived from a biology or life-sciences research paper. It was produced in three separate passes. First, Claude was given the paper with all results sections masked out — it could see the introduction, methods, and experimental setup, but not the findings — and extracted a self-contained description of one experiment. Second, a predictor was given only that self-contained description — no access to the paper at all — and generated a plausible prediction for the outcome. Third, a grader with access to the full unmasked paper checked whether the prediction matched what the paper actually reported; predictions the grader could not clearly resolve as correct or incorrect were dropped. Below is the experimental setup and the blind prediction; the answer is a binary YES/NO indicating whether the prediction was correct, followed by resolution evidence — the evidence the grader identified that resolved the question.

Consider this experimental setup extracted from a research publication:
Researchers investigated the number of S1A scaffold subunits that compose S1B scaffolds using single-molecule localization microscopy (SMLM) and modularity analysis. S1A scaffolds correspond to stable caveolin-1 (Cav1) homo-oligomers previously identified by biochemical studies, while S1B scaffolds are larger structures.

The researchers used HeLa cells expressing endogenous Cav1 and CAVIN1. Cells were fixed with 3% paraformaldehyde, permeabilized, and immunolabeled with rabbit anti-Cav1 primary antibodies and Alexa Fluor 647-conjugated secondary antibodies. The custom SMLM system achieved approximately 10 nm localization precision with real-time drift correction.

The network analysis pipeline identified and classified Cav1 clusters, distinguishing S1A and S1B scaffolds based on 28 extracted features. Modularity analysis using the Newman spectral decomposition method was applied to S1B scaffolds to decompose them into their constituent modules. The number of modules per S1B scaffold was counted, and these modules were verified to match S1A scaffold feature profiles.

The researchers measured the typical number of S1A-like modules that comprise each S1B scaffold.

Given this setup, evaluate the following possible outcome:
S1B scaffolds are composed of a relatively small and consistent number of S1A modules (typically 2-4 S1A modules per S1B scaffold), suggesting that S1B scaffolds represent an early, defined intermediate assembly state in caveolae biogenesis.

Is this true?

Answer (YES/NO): YES